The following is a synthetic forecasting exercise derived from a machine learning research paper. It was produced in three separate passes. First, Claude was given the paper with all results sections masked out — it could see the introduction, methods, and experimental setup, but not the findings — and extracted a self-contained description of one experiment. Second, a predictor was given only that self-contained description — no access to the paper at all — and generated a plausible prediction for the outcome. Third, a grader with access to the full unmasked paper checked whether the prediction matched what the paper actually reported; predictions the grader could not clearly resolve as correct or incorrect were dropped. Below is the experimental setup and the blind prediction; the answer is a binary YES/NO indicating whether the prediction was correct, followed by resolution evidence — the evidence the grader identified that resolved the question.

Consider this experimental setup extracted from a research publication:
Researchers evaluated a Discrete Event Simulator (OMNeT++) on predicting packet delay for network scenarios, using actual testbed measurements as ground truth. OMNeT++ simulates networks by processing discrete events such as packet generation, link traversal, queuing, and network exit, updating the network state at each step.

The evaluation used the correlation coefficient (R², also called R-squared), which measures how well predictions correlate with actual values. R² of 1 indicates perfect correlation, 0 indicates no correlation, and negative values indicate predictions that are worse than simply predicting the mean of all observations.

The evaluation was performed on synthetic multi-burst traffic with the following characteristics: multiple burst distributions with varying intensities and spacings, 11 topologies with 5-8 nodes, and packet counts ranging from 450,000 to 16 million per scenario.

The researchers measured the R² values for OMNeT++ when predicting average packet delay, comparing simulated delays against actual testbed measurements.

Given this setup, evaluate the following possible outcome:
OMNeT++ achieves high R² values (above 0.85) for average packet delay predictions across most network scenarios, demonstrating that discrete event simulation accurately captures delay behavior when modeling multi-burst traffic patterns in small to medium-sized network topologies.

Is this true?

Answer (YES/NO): NO